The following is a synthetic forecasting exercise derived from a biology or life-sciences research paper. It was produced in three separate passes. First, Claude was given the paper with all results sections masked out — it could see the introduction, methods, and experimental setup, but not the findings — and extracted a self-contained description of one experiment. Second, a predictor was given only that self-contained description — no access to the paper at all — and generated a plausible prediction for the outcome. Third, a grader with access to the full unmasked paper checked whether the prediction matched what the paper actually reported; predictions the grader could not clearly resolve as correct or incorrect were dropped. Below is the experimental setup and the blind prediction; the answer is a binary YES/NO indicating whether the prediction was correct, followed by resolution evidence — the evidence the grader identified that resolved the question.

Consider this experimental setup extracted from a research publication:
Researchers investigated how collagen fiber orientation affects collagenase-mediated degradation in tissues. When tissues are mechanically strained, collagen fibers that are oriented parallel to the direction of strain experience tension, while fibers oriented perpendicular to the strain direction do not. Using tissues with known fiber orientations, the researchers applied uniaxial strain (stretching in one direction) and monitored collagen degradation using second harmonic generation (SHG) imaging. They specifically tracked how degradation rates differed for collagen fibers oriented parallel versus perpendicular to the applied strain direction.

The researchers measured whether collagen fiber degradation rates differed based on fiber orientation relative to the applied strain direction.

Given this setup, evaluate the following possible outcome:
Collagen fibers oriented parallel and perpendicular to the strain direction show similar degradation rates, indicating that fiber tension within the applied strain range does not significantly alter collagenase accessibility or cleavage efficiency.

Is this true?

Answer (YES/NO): NO